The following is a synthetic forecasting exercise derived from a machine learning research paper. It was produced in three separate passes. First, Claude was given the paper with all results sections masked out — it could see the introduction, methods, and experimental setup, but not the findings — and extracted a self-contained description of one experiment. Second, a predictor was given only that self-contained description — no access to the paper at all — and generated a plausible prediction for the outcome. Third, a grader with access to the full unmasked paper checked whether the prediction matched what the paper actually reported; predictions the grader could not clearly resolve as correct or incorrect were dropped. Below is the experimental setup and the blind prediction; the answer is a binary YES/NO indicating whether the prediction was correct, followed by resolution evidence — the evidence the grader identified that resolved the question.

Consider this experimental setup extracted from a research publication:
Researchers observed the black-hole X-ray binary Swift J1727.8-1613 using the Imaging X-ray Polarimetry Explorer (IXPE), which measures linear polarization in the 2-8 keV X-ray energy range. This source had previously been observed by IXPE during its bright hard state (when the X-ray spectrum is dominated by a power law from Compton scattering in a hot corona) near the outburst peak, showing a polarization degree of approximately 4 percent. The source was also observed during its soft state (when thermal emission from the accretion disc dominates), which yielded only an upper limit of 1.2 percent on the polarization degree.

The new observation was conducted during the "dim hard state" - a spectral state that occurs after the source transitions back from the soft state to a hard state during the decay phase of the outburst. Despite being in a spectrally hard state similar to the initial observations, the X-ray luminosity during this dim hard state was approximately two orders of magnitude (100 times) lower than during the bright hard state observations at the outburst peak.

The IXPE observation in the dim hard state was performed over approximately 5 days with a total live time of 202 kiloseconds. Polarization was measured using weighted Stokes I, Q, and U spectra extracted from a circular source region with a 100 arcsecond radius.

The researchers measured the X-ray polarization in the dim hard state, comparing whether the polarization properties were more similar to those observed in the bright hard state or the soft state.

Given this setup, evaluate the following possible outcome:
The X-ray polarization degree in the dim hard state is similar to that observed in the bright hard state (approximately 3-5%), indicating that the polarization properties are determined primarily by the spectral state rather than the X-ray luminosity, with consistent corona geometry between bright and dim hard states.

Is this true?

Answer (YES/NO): YES